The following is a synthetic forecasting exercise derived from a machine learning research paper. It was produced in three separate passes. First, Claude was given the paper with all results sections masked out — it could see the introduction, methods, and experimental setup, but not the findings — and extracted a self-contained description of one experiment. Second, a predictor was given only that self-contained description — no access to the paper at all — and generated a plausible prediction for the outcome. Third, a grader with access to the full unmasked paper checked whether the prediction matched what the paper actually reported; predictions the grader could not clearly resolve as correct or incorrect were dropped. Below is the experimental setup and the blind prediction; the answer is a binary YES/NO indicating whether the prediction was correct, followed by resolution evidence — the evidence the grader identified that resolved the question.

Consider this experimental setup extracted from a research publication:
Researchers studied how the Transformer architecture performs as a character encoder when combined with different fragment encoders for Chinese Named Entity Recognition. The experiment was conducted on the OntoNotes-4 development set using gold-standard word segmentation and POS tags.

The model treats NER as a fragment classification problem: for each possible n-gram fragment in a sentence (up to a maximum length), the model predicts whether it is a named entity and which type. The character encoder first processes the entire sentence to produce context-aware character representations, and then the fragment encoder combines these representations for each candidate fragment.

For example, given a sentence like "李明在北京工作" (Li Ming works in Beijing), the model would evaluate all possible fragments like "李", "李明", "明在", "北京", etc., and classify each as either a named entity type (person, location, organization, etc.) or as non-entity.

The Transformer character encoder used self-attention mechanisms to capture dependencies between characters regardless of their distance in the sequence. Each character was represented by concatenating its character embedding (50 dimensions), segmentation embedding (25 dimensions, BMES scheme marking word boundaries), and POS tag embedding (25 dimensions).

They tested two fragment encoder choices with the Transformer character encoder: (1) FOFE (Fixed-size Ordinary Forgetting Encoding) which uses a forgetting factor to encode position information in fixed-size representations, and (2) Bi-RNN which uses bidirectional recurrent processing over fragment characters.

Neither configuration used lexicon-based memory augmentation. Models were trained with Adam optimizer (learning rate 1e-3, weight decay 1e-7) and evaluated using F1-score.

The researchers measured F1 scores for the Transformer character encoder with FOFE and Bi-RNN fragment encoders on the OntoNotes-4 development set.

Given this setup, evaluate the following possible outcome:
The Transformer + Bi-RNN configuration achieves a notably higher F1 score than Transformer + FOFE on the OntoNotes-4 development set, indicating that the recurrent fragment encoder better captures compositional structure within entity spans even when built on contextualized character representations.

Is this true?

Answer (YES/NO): NO